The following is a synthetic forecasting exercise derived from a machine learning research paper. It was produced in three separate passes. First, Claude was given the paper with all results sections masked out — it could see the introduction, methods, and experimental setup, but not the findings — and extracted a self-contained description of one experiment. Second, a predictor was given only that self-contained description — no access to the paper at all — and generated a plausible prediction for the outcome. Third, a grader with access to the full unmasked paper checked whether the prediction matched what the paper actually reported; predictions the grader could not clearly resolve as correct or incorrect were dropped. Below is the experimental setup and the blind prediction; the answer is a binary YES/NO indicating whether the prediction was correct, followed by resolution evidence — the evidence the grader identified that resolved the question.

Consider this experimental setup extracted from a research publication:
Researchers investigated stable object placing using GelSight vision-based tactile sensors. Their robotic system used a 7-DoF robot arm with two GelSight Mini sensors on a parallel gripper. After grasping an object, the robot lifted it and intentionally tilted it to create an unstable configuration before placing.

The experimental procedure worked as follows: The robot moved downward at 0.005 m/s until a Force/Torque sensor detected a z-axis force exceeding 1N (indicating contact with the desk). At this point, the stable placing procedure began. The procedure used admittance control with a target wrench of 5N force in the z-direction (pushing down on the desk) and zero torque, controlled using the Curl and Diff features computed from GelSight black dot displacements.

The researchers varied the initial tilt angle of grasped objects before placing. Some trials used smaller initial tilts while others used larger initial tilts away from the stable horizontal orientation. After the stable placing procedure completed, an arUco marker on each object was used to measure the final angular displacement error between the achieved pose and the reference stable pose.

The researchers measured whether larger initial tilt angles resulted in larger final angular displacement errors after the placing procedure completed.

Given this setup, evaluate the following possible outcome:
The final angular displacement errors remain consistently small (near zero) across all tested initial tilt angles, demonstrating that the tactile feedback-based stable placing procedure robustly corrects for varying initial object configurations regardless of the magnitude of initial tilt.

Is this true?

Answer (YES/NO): YES